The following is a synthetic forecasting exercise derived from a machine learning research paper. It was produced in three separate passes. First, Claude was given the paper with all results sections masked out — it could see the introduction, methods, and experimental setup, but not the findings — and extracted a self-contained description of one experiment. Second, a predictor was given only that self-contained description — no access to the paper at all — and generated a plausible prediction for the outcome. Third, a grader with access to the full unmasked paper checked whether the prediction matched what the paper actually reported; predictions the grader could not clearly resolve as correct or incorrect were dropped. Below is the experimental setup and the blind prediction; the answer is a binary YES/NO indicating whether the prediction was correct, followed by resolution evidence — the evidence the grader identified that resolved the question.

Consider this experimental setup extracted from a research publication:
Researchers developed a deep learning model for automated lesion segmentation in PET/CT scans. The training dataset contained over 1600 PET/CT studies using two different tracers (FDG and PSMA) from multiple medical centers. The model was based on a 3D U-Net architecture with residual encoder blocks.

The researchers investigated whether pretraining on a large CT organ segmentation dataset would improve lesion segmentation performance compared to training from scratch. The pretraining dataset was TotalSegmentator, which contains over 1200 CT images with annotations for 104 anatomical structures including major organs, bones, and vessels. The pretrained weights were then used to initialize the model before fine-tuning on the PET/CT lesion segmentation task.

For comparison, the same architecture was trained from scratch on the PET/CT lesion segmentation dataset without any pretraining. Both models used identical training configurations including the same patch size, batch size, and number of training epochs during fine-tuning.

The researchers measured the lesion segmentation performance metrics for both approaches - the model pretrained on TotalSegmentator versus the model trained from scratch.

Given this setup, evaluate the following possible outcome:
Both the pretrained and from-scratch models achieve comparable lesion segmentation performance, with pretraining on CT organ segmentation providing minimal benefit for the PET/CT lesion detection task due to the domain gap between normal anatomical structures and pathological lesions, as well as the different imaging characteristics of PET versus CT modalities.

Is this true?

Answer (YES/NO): YES